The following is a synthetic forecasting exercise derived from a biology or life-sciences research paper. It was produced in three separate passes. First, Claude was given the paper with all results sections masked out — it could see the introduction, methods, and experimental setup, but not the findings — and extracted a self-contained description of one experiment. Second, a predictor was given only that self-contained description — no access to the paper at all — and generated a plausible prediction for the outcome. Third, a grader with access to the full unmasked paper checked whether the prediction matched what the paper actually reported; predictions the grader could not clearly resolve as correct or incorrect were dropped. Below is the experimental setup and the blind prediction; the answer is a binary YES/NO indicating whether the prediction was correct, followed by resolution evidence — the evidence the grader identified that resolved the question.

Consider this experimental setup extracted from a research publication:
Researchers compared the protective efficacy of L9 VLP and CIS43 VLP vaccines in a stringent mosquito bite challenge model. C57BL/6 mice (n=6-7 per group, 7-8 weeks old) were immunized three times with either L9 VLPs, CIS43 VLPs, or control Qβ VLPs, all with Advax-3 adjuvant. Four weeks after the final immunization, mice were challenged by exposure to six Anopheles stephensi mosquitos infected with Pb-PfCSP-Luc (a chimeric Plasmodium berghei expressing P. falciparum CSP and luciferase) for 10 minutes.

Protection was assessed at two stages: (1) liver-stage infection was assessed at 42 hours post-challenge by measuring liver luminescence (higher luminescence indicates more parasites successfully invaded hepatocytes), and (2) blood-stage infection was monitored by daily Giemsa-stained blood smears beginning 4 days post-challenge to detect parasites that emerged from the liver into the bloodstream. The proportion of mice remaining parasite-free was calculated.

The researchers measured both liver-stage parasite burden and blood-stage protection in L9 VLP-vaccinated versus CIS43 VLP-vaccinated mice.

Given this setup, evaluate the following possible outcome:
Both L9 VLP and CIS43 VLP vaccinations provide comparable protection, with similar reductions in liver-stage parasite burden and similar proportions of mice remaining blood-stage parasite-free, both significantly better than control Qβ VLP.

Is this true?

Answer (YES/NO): NO